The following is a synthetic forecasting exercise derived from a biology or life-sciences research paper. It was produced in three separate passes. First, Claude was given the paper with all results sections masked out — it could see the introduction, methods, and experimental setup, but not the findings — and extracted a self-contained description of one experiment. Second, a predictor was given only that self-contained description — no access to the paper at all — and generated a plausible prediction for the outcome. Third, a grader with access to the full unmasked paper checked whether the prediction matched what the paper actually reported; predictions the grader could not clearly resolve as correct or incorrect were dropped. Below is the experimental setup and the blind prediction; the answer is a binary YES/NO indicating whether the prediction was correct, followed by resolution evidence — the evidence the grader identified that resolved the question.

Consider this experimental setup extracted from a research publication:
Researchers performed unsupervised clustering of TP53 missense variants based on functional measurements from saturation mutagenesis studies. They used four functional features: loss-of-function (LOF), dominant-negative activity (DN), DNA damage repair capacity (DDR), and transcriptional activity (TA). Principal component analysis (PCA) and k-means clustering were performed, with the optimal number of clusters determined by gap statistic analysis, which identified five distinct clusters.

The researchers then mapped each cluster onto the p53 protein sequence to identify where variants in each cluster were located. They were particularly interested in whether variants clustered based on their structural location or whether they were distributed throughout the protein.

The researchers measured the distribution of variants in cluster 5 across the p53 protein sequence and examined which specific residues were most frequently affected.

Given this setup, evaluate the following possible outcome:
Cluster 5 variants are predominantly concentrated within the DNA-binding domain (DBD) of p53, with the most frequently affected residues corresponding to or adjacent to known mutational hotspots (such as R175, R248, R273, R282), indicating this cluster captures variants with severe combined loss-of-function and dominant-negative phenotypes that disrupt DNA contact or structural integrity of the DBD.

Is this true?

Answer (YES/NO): NO